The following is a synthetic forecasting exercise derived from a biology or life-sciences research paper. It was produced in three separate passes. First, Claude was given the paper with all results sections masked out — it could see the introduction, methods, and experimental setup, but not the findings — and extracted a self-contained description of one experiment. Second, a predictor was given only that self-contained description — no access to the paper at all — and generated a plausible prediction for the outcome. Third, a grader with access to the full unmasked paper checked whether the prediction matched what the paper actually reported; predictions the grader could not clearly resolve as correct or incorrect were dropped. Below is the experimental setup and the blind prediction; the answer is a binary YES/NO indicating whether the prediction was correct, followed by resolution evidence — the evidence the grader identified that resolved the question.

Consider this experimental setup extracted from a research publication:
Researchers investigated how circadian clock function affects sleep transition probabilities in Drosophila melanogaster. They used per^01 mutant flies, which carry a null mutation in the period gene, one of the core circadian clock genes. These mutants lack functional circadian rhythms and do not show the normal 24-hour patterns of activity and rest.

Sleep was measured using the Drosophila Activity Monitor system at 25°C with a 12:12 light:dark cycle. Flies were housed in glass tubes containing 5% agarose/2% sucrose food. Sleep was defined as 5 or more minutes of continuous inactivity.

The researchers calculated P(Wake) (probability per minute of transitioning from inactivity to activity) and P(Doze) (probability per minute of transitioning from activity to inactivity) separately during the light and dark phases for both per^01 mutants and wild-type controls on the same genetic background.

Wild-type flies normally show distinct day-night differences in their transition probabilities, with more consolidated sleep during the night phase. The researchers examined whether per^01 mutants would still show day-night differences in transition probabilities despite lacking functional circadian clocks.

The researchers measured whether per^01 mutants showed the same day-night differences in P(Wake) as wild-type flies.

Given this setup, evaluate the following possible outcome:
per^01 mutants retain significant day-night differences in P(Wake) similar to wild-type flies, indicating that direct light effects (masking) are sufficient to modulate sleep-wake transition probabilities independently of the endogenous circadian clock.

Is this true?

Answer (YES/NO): YES